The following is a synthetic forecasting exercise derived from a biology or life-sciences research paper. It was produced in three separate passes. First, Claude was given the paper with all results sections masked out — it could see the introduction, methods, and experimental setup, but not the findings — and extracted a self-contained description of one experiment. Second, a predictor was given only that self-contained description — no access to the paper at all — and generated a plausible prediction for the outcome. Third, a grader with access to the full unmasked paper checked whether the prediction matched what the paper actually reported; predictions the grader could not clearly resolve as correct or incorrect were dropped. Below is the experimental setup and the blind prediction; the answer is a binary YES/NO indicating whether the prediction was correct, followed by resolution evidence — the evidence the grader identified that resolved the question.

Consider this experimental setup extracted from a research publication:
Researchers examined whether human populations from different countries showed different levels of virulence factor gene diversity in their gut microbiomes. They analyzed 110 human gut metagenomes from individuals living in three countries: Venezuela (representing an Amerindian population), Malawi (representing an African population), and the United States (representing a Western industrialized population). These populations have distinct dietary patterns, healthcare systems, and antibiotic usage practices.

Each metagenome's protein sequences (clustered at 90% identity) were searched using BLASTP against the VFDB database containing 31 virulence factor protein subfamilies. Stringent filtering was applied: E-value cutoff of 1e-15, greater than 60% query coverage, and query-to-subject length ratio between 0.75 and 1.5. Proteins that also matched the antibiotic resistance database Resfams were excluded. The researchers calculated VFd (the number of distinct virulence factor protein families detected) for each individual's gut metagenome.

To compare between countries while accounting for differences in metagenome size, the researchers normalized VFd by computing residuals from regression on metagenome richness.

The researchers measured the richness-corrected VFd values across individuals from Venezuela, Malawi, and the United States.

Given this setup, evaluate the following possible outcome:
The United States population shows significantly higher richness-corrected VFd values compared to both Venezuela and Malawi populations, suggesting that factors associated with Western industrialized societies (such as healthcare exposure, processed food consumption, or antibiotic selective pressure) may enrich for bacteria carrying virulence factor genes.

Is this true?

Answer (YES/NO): NO